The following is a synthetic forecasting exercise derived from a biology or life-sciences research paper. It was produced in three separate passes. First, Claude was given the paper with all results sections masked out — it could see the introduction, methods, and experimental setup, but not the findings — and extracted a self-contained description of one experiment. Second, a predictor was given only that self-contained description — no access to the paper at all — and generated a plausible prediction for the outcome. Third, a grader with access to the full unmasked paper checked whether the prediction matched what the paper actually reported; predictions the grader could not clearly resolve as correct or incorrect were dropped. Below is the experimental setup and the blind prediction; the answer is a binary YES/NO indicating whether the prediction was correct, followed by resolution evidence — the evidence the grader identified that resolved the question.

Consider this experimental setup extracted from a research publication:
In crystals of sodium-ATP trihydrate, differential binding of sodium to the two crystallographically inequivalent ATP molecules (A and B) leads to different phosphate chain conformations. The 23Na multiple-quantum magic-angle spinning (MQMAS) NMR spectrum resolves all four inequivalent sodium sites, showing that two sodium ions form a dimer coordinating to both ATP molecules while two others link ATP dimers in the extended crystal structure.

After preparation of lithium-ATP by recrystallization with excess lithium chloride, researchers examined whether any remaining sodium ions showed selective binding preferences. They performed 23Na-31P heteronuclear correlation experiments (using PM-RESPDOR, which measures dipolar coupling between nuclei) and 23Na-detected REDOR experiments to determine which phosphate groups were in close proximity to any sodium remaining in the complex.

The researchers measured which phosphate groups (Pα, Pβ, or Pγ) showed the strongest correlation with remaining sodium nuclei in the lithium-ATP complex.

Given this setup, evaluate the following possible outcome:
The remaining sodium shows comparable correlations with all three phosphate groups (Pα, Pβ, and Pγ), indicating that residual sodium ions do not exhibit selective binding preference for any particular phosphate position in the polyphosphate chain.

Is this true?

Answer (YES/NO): NO